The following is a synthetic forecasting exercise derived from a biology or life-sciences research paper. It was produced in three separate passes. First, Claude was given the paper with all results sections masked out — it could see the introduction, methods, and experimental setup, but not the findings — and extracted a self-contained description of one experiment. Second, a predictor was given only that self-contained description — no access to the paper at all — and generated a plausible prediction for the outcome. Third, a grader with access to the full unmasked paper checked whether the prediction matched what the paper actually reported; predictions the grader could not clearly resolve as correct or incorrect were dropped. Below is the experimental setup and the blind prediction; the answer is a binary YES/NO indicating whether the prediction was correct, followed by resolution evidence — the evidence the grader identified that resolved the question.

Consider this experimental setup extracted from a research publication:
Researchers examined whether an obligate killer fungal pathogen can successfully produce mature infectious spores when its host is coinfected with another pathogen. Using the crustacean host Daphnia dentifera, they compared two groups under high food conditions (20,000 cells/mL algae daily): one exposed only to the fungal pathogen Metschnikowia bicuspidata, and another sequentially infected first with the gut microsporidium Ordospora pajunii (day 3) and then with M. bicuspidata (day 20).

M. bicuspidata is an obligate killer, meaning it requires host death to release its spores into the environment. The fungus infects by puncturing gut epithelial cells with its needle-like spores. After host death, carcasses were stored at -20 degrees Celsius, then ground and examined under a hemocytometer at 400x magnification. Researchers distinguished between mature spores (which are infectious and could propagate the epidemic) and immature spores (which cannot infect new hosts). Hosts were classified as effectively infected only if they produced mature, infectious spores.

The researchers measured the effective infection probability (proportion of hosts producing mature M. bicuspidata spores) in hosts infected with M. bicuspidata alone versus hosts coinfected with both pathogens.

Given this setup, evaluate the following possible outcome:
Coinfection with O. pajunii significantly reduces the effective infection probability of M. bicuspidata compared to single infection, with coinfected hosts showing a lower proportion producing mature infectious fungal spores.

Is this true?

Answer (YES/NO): YES